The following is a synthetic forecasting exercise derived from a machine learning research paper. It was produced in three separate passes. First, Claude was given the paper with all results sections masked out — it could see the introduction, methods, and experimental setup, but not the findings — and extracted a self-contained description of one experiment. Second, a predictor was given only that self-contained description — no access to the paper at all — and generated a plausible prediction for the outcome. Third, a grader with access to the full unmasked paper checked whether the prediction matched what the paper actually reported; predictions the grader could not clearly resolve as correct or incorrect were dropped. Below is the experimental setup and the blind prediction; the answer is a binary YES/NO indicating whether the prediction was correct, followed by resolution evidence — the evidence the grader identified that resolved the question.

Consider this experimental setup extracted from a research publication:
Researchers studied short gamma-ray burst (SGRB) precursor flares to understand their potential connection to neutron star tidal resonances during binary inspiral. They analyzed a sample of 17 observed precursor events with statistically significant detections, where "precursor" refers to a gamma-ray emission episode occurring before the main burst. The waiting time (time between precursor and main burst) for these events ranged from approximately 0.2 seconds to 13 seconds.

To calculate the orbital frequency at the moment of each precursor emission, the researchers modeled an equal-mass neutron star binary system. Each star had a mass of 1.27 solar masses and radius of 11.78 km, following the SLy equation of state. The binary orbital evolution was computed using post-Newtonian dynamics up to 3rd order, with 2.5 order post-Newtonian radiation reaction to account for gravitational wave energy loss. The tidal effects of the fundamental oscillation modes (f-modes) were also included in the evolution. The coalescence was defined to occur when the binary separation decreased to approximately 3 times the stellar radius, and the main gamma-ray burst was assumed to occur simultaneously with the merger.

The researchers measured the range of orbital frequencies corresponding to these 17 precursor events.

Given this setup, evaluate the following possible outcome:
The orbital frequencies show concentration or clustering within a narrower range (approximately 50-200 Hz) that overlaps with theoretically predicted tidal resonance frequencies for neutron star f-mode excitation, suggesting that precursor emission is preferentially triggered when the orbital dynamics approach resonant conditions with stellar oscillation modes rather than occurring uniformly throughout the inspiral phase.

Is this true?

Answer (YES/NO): NO